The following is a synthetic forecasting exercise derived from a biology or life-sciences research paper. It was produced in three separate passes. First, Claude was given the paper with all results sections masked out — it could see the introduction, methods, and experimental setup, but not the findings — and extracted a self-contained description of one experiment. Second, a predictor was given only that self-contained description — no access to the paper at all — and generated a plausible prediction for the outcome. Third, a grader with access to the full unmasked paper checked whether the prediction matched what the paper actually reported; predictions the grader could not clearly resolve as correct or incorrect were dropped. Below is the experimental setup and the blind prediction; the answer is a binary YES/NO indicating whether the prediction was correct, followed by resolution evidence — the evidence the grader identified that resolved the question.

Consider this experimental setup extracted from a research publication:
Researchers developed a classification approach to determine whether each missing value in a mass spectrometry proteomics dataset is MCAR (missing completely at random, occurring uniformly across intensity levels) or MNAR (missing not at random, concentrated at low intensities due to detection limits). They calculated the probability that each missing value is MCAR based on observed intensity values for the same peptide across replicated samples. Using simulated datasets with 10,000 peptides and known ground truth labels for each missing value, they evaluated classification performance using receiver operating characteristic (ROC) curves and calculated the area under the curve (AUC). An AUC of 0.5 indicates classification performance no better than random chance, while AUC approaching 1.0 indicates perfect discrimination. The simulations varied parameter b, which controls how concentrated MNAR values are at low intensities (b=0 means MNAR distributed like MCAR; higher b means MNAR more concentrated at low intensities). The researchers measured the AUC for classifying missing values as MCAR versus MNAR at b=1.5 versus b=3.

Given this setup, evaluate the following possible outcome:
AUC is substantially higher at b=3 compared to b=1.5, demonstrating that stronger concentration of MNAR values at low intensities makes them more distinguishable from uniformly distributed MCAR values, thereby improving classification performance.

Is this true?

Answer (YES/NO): YES